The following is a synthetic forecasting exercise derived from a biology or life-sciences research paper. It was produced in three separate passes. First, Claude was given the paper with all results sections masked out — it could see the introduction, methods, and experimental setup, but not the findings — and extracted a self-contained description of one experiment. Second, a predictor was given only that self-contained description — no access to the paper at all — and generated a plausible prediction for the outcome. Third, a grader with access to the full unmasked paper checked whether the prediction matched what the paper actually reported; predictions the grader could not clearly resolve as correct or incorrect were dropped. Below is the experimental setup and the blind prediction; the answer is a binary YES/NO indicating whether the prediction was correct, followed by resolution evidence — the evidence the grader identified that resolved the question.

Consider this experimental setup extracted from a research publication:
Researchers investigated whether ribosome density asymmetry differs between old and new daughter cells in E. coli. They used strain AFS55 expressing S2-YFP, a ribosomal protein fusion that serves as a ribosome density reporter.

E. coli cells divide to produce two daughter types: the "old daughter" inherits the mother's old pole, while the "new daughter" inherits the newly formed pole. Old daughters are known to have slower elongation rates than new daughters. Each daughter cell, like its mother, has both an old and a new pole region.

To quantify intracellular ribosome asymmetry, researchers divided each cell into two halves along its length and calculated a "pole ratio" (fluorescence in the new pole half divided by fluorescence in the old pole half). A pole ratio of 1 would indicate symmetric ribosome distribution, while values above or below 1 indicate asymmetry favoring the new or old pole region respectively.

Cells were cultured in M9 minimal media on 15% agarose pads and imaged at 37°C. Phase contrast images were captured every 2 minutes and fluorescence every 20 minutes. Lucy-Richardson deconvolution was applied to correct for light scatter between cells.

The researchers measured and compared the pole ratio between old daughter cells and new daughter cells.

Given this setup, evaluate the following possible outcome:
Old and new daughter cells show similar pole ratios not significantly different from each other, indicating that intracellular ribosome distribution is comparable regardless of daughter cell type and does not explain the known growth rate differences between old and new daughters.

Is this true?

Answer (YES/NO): NO